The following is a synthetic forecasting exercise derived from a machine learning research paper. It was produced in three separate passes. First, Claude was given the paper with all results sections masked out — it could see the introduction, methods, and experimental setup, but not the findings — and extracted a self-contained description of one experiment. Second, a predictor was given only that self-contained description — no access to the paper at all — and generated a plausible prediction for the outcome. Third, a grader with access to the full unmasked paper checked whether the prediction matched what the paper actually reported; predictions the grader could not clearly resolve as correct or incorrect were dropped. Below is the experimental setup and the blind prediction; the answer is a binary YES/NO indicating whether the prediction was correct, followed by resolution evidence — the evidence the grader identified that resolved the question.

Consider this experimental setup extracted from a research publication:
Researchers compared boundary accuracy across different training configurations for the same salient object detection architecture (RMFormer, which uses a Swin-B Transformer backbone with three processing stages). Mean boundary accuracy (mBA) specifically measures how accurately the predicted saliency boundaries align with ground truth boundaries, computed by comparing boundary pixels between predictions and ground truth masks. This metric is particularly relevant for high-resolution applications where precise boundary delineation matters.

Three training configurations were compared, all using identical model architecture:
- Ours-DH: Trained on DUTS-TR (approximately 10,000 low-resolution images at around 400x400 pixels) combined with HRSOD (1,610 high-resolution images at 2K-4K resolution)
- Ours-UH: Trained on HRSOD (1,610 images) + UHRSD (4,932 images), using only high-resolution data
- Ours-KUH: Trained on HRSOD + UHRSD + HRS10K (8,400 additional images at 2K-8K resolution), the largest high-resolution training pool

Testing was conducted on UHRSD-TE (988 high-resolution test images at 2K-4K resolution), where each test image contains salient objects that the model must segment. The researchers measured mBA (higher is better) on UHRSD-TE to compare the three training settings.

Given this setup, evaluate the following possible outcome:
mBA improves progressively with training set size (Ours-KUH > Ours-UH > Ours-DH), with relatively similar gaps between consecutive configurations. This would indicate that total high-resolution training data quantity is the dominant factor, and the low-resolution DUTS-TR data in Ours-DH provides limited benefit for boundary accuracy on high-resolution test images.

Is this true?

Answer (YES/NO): NO